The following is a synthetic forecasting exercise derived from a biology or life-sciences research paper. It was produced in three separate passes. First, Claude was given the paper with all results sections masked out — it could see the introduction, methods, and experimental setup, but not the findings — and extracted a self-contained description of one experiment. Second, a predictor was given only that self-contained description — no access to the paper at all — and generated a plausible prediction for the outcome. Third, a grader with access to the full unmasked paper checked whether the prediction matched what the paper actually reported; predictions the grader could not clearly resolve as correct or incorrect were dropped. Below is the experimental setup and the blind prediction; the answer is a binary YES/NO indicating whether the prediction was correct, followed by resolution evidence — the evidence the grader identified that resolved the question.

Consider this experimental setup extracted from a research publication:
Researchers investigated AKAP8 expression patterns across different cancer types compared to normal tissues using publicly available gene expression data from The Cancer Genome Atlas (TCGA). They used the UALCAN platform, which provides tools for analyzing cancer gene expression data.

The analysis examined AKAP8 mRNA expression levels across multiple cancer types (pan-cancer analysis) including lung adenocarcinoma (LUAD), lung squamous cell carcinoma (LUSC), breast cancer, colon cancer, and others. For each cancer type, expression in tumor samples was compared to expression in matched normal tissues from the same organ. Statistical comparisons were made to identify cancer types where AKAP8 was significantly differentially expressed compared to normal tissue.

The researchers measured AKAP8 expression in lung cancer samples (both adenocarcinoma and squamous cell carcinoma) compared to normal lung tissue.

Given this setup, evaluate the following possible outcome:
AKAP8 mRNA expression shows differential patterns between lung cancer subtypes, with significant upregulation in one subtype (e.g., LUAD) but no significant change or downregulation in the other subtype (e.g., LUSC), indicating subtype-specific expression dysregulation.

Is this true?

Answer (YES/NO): NO